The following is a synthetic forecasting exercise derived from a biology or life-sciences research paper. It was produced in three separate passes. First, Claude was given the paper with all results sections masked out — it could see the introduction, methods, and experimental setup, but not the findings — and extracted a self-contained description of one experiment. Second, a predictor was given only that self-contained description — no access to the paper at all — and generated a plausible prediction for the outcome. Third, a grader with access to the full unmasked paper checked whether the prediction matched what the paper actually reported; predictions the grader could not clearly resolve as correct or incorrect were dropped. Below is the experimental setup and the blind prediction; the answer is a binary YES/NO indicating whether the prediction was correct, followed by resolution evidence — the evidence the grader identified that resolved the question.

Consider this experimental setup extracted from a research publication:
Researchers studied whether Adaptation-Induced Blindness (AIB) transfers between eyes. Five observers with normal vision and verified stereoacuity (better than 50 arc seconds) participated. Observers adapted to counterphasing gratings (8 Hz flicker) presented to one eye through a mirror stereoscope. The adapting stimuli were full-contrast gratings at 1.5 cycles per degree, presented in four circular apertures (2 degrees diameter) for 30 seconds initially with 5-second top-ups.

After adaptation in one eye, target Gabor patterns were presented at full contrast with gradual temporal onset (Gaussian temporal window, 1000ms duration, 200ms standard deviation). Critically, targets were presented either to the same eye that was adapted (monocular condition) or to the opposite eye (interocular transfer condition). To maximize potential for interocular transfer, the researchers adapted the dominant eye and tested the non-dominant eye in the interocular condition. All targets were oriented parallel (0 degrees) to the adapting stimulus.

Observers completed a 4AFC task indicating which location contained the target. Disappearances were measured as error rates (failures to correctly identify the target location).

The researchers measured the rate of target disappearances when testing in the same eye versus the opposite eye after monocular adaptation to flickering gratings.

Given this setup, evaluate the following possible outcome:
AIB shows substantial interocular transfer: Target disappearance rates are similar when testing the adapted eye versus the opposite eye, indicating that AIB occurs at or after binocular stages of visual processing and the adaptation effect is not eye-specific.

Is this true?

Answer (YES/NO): NO